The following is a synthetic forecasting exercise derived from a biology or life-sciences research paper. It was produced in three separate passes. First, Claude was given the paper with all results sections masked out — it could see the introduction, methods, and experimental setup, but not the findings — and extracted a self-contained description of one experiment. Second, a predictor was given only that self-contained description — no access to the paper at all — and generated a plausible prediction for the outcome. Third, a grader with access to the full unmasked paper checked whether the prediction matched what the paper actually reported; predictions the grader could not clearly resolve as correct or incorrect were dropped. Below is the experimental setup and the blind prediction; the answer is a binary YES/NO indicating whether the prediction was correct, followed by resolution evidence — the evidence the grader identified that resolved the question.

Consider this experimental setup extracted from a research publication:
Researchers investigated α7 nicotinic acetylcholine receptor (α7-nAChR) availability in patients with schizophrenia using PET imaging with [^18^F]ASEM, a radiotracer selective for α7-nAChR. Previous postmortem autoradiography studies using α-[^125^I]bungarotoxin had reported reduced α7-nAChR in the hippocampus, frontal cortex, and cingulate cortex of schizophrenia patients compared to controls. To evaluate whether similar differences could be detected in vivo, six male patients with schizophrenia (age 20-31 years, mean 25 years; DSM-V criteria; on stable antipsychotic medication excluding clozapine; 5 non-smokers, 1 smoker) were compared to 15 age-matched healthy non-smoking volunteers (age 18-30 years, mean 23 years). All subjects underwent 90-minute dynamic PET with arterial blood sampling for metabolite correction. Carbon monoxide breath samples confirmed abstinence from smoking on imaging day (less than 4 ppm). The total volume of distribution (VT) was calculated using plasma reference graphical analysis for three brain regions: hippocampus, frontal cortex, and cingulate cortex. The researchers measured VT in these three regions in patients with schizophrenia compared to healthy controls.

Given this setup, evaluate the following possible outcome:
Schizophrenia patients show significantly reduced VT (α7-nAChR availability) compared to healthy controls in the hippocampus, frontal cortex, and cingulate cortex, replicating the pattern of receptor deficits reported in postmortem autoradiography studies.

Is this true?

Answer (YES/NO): NO